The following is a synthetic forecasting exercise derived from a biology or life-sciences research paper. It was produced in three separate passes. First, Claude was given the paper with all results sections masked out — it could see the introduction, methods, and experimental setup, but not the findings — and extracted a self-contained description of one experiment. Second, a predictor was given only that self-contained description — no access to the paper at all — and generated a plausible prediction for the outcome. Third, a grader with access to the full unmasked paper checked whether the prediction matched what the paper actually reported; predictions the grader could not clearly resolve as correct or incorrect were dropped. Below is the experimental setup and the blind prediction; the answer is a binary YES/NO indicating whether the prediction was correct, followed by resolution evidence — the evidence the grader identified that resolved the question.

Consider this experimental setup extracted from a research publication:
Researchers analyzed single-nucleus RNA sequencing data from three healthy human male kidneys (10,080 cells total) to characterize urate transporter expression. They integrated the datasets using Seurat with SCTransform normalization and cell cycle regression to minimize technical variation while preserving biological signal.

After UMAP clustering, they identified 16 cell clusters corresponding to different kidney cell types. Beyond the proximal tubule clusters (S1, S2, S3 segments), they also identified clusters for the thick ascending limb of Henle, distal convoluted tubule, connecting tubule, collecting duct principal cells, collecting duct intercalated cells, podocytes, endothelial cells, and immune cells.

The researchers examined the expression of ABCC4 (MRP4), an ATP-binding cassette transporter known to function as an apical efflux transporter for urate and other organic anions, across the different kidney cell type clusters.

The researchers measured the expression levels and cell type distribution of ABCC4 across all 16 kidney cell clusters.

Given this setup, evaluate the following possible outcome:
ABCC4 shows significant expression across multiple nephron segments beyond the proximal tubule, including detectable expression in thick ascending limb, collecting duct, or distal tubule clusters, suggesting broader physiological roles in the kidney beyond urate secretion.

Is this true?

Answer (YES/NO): NO